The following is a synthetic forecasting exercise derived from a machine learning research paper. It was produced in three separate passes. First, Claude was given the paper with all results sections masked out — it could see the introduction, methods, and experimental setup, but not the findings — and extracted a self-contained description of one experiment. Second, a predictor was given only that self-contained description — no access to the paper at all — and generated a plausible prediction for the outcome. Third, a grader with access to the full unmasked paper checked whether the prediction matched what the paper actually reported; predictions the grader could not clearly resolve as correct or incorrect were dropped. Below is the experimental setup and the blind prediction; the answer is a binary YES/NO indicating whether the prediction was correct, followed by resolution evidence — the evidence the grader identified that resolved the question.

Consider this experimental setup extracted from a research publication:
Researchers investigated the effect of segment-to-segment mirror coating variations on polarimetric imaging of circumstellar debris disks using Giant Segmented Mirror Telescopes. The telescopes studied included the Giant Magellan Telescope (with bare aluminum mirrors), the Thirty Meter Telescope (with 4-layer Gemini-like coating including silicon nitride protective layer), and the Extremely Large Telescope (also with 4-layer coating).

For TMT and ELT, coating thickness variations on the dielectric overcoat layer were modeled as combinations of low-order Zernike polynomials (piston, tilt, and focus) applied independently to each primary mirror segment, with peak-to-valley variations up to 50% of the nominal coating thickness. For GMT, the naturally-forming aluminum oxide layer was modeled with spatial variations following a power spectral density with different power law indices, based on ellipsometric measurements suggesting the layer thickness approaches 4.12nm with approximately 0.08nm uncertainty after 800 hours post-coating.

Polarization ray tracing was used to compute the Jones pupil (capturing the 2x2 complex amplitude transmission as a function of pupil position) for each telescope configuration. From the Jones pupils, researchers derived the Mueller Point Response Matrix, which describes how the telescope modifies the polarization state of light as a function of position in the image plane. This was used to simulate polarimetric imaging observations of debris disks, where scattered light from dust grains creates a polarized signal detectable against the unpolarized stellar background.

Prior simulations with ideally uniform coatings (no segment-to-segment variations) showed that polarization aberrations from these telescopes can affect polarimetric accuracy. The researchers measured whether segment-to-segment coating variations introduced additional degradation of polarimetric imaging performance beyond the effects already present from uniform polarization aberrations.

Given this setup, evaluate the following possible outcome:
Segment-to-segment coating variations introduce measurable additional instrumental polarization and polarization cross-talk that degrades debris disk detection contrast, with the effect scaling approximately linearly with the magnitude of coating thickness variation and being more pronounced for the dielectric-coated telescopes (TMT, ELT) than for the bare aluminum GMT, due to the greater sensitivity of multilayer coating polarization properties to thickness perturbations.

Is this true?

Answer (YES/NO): NO